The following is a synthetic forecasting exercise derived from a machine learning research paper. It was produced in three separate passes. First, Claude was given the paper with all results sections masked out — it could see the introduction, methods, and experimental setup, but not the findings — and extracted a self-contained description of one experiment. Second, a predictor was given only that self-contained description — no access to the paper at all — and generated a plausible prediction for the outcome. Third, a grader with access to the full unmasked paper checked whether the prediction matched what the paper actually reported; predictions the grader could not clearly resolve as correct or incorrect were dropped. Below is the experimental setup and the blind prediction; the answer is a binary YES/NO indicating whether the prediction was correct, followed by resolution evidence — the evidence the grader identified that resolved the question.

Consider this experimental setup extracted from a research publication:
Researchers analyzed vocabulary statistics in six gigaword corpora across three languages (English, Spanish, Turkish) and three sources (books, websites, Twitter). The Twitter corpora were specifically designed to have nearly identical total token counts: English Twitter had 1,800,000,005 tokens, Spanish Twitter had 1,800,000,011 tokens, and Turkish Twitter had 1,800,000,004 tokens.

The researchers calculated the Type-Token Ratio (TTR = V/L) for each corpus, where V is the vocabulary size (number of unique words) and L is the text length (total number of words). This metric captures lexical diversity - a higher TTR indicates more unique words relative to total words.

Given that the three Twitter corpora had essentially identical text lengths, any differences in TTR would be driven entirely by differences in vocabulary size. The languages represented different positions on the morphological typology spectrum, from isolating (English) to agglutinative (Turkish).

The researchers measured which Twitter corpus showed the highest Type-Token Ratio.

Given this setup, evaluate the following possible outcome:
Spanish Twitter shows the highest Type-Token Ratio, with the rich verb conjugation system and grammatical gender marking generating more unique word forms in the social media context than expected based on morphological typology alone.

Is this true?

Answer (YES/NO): NO